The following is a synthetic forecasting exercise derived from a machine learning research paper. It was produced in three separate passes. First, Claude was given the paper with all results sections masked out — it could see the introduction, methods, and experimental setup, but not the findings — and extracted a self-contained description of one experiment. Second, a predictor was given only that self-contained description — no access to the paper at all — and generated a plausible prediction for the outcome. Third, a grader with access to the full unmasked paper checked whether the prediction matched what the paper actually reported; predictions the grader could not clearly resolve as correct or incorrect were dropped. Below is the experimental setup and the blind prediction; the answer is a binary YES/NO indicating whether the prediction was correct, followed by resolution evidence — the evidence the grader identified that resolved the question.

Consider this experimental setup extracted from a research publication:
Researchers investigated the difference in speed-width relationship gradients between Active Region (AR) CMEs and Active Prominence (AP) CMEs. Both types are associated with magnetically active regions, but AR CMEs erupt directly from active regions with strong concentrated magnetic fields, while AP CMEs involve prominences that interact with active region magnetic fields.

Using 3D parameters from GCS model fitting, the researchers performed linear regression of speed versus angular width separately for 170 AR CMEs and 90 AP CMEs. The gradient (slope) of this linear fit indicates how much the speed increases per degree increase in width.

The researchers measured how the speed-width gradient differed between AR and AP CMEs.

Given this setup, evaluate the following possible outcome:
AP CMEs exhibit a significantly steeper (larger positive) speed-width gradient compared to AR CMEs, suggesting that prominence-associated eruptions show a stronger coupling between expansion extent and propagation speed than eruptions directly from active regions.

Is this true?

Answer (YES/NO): NO